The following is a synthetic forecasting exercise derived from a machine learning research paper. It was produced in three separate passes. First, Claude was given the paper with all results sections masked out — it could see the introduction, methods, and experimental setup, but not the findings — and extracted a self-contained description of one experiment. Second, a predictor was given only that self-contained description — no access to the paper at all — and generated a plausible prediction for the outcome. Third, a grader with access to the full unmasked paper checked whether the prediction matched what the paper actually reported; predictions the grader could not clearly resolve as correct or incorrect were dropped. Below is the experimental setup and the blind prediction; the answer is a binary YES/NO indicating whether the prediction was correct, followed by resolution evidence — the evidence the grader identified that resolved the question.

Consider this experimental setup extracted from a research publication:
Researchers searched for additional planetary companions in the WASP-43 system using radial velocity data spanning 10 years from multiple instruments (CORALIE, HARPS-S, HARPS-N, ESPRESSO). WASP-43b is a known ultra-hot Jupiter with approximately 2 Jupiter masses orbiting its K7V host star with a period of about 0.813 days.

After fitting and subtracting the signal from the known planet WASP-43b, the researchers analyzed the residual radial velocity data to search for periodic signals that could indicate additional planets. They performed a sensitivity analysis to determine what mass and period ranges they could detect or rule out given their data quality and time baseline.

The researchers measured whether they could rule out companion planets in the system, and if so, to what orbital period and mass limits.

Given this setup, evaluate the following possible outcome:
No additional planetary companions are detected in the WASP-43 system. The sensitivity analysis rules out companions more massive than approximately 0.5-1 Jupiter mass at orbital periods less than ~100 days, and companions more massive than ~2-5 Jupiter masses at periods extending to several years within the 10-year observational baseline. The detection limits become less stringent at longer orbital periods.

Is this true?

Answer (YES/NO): NO